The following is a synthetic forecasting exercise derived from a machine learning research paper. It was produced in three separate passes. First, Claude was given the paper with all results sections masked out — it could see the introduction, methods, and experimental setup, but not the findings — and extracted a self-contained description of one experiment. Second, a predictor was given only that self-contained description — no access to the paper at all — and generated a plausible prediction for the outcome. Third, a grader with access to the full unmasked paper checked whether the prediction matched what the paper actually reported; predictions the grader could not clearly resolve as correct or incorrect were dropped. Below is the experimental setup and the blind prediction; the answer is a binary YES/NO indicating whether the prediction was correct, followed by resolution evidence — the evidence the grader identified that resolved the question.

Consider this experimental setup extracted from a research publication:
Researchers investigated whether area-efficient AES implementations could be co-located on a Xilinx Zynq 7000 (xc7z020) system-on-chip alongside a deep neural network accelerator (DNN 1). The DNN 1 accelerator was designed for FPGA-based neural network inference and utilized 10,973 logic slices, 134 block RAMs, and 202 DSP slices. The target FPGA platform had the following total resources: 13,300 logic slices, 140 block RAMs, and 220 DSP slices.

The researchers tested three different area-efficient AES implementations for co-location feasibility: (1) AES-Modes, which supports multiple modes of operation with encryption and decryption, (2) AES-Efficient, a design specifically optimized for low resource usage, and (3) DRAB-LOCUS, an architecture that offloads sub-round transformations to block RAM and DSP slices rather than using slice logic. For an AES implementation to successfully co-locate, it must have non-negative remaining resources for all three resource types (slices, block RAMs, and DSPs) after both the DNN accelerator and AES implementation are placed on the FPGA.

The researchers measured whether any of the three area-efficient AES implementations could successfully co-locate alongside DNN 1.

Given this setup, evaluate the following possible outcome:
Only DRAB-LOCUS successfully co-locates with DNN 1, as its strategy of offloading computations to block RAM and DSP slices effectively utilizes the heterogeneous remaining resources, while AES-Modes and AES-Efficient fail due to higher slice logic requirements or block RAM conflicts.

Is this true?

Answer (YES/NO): NO